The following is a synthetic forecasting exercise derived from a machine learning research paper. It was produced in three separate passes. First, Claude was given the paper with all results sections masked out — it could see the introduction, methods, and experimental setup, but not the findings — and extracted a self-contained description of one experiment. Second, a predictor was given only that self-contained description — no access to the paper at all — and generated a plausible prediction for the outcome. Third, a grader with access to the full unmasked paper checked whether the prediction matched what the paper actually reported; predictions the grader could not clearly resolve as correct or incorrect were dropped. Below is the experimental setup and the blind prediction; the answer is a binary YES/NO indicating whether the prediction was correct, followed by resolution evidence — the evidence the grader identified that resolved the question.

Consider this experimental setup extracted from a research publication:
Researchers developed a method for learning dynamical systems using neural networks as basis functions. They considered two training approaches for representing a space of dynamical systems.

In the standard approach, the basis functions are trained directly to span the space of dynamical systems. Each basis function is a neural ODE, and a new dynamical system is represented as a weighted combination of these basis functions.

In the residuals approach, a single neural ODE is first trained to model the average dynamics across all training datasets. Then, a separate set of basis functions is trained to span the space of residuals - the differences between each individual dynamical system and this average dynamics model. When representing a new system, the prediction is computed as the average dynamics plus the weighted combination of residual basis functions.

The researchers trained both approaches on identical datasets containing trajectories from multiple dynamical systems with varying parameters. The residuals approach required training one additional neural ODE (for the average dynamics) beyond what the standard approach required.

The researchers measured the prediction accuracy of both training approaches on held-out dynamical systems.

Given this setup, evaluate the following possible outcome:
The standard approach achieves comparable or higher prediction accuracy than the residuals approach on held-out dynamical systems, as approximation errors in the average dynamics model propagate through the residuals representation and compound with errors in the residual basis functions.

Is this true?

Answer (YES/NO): NO